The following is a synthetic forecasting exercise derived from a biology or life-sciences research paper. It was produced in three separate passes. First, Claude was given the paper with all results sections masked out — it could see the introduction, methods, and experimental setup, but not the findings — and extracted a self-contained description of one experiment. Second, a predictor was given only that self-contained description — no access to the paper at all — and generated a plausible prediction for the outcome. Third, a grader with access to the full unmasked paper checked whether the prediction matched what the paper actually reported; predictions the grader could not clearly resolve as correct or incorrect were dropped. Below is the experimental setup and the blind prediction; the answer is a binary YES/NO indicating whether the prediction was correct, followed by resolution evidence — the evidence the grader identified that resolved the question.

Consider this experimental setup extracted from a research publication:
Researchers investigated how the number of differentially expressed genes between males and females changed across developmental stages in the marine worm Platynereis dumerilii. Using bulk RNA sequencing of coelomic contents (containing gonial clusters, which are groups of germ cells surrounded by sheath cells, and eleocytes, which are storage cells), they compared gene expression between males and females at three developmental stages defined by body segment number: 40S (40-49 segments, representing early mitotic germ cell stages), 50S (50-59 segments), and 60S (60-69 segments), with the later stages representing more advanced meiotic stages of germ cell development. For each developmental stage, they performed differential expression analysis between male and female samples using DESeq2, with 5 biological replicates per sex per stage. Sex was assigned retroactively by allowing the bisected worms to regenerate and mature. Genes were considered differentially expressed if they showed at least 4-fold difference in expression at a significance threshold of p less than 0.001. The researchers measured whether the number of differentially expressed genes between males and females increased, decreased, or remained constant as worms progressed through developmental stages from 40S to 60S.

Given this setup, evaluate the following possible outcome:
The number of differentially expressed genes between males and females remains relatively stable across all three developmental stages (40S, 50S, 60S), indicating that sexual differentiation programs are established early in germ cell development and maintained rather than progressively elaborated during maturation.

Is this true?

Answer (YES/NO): NO